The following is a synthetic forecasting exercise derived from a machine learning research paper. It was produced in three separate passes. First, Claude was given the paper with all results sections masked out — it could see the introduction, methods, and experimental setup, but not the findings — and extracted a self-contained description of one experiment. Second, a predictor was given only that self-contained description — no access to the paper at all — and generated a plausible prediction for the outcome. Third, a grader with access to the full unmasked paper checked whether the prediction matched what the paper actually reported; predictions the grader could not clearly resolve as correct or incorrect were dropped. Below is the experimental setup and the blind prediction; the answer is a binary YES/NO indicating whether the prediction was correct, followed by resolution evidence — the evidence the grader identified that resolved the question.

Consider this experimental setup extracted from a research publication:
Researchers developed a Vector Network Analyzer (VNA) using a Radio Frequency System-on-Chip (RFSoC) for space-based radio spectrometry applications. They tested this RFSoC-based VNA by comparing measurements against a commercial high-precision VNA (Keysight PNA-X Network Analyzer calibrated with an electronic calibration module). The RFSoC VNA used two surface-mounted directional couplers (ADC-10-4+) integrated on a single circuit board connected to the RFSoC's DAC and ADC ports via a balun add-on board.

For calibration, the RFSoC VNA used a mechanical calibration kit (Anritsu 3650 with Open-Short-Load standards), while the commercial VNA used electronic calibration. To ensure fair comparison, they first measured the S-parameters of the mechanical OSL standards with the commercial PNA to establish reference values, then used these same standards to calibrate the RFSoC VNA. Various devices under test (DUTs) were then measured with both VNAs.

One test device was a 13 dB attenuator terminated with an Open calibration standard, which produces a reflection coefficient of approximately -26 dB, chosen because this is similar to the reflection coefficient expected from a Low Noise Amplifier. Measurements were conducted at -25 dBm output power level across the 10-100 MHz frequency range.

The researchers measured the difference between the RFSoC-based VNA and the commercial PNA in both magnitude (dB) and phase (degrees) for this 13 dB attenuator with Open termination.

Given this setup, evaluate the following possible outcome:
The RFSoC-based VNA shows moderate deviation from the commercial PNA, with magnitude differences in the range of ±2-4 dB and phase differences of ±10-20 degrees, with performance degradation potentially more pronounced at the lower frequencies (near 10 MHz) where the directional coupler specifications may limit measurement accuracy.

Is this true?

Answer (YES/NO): NO